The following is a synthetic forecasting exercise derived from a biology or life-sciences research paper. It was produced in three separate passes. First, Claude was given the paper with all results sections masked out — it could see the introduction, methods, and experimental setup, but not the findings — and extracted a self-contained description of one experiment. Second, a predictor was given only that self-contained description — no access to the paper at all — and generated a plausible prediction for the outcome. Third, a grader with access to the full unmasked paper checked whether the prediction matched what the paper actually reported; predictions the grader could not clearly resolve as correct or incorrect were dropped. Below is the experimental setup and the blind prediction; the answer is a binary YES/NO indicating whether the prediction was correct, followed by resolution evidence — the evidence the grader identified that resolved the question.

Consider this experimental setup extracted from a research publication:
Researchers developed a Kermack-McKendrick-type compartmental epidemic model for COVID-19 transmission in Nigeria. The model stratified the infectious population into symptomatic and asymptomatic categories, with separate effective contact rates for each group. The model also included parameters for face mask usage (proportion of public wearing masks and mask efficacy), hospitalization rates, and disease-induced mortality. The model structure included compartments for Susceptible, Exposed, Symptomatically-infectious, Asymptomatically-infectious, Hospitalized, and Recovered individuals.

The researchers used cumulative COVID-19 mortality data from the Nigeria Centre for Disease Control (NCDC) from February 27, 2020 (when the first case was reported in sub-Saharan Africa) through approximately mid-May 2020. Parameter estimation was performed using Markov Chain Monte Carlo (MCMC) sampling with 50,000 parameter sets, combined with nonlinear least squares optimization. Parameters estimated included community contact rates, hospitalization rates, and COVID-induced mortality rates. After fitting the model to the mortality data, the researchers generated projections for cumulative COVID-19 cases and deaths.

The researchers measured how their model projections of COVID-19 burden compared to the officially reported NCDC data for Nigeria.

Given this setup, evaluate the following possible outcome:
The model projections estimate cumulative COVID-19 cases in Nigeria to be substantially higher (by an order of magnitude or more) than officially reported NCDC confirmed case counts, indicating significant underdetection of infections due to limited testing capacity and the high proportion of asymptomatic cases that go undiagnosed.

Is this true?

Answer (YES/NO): YES